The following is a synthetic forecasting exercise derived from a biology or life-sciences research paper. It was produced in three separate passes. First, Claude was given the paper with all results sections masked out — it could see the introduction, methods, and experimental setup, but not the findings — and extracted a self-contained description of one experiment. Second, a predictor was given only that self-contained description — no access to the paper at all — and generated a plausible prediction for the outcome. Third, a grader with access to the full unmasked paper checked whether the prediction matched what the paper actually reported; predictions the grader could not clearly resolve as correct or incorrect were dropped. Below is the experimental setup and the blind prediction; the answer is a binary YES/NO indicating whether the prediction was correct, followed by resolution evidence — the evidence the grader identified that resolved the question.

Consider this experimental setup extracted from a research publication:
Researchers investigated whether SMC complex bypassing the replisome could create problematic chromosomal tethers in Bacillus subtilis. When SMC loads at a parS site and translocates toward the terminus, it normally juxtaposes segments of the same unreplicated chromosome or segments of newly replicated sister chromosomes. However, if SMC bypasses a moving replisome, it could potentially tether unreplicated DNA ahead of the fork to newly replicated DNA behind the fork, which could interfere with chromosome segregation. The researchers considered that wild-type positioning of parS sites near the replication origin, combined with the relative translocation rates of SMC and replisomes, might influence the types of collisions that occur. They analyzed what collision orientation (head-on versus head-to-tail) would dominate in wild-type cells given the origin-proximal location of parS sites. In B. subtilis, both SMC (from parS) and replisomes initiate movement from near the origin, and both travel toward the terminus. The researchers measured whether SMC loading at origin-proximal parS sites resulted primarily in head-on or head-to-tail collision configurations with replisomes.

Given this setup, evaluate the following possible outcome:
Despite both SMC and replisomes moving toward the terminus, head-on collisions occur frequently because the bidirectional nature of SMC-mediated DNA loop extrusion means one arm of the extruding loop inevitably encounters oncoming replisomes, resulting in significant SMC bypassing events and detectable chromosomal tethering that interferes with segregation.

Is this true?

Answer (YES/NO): NO